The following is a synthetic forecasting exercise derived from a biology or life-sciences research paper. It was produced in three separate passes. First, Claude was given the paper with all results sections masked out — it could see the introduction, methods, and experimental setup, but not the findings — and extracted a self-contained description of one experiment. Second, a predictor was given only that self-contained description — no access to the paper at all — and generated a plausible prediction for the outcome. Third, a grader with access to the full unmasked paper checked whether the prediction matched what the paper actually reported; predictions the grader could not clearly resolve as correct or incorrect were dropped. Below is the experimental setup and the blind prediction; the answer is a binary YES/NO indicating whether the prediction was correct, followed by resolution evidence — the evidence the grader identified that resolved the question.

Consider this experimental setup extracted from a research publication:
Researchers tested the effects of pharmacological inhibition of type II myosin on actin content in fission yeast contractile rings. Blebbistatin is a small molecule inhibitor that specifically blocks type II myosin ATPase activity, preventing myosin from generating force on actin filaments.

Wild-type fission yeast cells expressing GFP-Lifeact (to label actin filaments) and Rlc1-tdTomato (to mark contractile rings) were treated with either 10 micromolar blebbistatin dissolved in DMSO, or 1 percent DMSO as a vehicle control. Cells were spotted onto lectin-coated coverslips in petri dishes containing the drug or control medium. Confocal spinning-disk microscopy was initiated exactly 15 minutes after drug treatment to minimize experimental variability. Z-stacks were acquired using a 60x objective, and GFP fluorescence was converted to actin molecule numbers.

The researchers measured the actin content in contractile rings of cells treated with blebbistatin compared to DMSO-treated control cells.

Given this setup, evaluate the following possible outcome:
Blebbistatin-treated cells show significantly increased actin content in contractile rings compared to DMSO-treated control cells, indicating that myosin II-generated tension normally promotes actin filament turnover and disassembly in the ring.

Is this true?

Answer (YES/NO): YES